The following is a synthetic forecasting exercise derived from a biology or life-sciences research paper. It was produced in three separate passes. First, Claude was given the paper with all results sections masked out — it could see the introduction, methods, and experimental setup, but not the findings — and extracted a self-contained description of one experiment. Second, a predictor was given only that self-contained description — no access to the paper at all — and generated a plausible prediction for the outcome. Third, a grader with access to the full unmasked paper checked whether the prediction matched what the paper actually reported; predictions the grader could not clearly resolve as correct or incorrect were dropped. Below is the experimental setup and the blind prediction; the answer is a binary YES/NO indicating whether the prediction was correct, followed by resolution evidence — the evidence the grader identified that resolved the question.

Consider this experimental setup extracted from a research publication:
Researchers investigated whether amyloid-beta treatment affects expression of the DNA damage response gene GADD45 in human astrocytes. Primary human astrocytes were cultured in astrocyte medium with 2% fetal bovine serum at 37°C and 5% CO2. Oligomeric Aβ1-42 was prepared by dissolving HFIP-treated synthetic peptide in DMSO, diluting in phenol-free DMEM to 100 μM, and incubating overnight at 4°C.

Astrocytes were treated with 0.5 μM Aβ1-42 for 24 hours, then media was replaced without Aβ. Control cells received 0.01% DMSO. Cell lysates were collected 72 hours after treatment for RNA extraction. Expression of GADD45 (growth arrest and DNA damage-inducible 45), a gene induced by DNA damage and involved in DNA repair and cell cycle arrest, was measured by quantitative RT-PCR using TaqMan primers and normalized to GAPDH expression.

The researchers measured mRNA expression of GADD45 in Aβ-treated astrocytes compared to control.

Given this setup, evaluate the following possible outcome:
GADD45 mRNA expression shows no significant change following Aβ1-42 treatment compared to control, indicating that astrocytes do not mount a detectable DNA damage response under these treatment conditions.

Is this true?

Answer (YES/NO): NO